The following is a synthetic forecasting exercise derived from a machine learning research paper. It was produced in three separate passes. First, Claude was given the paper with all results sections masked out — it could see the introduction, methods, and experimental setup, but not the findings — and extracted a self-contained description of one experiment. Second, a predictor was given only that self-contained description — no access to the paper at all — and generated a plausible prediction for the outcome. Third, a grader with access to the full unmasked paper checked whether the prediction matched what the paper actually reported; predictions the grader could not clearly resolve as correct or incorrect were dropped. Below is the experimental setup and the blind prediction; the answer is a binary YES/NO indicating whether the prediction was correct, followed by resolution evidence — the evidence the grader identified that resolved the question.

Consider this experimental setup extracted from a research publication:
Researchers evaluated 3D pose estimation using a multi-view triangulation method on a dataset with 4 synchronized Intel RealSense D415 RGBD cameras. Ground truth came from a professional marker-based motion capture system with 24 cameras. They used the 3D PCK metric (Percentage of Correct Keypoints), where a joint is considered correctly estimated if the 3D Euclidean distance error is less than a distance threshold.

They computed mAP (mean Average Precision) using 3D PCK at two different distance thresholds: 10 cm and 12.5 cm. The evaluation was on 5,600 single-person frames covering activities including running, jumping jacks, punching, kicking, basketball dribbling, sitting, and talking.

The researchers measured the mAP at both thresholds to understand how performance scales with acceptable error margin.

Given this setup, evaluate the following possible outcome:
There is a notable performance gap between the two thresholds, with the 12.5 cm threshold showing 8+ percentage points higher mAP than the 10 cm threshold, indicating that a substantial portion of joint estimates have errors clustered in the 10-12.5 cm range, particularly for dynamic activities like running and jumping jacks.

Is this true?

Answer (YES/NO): NO